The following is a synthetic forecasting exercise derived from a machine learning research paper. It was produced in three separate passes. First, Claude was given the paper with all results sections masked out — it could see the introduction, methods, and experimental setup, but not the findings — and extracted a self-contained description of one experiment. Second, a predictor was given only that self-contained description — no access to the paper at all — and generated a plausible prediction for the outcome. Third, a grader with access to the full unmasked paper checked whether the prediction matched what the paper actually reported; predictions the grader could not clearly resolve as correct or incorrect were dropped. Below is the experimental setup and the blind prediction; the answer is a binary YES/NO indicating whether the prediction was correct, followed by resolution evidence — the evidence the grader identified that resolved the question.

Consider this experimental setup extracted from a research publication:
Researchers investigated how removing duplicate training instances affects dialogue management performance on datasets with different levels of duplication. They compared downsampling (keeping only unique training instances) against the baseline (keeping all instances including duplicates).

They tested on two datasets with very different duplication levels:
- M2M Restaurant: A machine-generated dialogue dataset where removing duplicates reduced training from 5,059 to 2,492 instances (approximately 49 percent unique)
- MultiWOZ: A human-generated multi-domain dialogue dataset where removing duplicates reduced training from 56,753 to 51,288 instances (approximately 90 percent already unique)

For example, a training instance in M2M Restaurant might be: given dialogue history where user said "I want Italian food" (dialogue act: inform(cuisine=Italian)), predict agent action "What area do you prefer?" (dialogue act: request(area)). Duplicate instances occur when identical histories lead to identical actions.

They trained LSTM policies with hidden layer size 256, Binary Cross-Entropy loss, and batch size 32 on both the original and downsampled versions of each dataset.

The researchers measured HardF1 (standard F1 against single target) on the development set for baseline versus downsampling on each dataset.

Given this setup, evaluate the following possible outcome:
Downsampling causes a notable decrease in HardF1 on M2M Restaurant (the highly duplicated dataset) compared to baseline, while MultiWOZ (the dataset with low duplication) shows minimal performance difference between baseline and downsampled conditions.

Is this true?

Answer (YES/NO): NO